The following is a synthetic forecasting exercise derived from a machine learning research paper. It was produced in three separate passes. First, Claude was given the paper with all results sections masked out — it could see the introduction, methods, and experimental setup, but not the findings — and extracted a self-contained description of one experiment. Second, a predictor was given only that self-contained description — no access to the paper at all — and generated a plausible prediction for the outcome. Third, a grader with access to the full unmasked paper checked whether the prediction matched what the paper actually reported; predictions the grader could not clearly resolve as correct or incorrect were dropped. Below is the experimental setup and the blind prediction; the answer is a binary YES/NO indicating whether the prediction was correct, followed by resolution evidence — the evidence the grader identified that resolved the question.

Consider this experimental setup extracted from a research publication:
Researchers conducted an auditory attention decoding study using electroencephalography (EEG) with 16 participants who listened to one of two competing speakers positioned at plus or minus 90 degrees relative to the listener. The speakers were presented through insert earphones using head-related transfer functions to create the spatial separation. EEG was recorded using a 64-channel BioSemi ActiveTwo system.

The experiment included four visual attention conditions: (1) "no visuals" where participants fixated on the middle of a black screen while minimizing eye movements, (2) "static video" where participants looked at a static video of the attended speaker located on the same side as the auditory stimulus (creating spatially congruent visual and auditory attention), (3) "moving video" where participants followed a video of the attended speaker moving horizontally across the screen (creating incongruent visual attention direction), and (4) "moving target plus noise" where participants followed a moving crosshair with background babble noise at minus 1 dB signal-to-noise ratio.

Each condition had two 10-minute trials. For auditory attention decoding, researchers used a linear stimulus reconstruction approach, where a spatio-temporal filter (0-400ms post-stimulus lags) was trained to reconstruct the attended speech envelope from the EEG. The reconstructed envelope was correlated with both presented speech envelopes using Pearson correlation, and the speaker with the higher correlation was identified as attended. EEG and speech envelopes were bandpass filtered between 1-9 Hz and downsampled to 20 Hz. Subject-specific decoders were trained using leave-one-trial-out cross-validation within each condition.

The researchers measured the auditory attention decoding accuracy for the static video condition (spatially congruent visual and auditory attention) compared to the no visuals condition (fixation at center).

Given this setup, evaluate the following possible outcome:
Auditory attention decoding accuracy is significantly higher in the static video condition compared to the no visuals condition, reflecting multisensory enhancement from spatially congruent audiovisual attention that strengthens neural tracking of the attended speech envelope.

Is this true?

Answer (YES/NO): NO